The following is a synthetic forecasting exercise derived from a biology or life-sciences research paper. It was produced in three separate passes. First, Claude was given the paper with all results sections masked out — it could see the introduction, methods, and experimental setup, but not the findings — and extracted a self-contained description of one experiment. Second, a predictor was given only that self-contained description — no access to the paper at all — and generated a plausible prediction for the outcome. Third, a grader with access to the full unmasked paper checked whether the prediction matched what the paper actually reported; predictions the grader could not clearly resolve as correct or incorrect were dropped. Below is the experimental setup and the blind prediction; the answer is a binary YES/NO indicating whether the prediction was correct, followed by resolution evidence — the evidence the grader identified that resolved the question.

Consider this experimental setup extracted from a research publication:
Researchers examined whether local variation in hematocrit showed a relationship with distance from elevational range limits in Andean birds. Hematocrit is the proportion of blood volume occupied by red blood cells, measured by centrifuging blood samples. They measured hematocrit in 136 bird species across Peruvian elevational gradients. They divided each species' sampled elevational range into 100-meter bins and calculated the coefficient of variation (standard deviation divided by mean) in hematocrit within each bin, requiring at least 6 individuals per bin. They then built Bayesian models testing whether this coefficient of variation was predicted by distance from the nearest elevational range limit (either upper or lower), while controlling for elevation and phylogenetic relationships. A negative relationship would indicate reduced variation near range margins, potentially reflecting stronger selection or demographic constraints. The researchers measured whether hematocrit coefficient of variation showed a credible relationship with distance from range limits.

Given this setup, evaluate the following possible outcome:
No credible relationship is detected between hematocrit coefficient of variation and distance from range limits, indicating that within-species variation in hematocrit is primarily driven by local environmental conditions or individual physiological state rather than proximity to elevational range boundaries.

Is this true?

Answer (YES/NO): NO